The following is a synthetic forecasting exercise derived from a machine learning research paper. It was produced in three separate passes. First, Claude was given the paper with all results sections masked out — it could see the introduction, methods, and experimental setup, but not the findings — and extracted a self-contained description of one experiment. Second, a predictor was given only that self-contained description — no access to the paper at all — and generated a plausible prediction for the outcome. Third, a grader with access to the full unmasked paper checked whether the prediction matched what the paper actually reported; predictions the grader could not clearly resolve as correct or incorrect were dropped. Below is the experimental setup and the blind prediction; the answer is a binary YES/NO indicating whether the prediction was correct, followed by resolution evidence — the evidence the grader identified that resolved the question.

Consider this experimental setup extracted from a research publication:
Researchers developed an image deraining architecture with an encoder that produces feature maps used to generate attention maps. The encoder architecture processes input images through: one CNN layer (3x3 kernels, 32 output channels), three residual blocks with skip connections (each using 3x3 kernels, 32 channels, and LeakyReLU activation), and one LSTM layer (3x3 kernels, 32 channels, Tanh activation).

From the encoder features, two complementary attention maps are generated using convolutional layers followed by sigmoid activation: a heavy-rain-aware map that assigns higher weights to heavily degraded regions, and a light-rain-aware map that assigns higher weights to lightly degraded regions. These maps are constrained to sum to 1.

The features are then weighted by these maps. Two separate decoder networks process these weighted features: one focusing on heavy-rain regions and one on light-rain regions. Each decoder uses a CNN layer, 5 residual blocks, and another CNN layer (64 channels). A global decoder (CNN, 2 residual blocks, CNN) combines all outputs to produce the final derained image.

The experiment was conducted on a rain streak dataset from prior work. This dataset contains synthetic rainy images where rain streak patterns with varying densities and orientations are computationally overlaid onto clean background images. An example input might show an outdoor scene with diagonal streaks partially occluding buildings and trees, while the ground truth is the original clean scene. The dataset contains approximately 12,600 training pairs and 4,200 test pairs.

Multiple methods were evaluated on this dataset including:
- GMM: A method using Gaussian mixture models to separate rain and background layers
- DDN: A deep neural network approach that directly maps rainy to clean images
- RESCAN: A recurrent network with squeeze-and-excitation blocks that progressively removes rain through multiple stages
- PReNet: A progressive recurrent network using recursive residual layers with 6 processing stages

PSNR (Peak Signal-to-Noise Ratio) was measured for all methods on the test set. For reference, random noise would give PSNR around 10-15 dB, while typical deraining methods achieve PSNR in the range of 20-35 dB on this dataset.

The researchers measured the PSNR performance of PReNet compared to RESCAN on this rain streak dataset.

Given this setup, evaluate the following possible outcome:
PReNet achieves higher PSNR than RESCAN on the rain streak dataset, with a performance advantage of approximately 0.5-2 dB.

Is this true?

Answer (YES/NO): YES